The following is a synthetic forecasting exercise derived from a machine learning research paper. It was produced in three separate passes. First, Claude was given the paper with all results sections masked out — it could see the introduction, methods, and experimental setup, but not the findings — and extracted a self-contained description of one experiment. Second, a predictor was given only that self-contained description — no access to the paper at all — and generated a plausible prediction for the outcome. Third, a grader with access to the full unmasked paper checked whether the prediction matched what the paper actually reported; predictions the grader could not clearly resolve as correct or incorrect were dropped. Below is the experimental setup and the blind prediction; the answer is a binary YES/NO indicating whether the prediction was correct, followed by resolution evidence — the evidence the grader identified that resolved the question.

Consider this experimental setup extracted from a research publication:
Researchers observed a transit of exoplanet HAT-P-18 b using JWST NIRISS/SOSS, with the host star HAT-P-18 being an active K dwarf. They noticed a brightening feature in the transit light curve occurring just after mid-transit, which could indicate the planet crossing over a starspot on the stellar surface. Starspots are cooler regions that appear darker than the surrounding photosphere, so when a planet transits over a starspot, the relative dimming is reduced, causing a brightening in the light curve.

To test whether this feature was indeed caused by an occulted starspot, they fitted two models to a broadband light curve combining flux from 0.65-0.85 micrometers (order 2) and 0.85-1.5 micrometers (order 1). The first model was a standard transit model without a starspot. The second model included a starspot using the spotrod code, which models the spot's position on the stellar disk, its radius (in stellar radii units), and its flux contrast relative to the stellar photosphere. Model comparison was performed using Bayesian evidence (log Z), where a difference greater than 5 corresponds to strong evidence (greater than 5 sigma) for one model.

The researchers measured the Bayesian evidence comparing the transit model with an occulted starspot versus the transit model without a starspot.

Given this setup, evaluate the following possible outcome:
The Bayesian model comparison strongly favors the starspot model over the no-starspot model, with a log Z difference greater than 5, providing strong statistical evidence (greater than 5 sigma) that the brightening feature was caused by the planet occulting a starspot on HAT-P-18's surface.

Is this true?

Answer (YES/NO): YES